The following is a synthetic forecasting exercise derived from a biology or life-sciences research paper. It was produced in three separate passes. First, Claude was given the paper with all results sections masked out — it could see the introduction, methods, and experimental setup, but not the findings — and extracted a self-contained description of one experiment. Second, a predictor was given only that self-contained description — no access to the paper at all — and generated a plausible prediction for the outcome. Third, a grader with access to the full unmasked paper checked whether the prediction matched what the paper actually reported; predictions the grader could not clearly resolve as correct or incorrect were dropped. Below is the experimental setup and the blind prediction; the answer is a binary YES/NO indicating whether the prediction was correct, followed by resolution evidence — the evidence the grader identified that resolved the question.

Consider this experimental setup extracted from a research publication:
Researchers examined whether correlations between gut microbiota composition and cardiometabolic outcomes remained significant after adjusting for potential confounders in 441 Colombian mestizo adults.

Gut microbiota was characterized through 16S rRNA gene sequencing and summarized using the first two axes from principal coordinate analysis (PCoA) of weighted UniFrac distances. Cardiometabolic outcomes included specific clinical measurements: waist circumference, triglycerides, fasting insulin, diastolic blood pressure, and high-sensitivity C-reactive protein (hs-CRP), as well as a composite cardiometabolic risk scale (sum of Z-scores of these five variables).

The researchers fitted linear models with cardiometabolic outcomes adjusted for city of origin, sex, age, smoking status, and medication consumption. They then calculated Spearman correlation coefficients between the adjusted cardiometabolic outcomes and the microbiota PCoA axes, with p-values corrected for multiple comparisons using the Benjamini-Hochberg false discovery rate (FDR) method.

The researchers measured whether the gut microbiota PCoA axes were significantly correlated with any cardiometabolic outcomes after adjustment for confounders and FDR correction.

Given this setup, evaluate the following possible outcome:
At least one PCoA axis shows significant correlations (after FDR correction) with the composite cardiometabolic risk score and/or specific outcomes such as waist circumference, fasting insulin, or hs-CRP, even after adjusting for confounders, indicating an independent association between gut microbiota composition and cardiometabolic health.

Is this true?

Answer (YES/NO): YES